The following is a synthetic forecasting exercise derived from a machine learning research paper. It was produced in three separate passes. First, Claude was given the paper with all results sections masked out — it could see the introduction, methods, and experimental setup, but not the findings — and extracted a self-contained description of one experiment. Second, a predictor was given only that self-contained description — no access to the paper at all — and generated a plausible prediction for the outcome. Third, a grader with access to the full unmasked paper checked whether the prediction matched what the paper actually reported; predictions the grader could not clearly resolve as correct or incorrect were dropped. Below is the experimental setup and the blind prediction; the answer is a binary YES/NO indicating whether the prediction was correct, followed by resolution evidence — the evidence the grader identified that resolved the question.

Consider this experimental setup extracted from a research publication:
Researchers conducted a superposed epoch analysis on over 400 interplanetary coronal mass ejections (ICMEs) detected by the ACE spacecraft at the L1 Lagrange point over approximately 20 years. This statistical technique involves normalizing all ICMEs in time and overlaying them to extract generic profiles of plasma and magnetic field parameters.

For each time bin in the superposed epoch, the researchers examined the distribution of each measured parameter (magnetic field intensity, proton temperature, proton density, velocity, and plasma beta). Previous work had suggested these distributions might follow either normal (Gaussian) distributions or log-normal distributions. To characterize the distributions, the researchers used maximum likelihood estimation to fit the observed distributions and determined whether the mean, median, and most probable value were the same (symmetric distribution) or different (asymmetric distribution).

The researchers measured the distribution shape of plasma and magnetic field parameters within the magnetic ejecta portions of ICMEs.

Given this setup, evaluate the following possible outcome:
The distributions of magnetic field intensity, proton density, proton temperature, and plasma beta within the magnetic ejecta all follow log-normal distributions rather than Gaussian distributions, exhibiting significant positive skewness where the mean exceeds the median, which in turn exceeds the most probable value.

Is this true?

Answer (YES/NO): YES